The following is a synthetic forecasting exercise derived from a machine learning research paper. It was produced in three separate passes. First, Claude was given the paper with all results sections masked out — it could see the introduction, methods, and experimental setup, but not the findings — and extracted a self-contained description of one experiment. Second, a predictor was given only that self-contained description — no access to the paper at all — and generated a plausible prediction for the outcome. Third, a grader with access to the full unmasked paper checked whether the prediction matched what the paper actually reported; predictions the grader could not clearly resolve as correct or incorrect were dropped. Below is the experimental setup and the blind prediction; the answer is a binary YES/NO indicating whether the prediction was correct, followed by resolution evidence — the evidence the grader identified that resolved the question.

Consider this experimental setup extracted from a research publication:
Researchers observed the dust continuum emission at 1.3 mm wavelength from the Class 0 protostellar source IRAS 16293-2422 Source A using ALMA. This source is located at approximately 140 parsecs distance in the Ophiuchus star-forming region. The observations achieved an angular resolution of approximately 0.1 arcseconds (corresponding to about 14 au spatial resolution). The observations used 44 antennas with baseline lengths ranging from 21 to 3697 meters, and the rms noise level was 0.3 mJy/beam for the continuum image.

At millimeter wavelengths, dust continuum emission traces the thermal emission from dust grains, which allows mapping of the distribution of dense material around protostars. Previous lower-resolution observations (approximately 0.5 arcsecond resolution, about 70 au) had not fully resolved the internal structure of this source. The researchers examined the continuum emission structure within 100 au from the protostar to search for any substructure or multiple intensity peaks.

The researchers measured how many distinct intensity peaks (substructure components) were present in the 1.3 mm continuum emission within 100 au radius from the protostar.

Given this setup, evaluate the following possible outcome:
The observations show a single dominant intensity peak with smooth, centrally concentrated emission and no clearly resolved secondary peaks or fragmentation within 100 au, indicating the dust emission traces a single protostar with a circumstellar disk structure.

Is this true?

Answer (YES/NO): NO